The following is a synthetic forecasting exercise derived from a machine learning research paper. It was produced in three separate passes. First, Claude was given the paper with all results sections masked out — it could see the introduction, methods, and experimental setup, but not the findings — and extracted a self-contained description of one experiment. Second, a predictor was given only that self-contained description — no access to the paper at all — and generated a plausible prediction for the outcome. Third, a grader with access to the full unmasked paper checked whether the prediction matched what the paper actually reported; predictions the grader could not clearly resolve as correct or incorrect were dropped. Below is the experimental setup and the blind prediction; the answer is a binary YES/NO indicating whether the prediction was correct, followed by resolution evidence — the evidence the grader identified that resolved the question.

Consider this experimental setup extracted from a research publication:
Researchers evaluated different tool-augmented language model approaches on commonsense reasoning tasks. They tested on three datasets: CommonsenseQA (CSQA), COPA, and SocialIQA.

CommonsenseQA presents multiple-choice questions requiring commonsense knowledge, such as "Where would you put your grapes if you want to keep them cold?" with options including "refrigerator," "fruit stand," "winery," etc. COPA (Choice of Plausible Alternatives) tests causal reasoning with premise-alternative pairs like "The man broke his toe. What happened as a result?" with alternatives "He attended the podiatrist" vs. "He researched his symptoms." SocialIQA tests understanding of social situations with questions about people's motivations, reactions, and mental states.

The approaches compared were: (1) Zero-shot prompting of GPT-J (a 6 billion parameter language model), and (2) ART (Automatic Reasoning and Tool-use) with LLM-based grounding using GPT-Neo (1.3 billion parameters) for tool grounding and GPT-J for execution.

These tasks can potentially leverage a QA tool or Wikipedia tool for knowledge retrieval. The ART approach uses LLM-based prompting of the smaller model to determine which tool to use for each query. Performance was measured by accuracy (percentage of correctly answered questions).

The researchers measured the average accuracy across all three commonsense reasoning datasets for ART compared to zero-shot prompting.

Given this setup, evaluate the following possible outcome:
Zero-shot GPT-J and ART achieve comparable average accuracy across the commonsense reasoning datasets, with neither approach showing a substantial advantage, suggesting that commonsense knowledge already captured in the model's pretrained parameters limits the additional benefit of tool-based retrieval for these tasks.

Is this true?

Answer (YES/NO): NO